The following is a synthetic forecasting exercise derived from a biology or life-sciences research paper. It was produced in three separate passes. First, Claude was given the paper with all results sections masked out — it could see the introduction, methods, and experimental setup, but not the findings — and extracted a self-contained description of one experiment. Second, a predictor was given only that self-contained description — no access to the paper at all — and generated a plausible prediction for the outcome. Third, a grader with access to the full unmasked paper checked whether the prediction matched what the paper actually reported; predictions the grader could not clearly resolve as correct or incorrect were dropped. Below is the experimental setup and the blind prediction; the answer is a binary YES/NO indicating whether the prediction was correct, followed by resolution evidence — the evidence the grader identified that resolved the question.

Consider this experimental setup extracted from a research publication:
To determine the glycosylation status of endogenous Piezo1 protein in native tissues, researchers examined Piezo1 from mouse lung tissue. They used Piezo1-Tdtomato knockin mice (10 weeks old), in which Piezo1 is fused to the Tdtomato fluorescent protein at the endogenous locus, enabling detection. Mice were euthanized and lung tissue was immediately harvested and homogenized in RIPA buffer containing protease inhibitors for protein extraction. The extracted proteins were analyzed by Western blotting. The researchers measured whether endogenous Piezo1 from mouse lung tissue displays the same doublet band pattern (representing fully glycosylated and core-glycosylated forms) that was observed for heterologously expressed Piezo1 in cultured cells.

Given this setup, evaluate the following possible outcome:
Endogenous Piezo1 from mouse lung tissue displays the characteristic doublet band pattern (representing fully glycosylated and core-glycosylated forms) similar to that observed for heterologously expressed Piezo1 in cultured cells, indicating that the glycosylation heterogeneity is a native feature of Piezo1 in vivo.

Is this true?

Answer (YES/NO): YES